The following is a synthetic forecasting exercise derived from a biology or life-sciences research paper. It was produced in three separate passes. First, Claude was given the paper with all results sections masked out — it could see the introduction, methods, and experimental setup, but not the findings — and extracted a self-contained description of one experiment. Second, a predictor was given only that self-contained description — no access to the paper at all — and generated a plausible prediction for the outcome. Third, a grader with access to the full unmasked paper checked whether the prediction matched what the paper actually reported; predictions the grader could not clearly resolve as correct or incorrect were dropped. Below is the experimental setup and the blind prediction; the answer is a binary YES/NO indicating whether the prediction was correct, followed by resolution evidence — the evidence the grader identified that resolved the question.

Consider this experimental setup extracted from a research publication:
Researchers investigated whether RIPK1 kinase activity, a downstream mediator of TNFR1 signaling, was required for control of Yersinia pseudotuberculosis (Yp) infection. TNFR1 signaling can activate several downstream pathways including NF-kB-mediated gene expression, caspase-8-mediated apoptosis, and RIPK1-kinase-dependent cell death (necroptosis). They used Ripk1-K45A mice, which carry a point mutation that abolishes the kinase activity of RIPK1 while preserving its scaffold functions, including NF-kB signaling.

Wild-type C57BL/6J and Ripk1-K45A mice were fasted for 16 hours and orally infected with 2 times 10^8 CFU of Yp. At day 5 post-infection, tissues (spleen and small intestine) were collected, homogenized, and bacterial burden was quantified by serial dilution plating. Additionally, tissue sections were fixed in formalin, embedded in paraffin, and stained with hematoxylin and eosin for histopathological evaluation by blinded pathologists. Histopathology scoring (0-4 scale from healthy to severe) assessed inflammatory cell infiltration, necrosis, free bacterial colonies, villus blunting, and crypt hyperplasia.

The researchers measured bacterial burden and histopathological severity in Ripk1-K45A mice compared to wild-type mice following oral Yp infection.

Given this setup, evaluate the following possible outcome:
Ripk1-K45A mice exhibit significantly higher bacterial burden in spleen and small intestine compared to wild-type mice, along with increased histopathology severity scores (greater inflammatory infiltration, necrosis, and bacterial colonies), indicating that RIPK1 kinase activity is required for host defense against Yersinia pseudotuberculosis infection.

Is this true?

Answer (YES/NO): YES